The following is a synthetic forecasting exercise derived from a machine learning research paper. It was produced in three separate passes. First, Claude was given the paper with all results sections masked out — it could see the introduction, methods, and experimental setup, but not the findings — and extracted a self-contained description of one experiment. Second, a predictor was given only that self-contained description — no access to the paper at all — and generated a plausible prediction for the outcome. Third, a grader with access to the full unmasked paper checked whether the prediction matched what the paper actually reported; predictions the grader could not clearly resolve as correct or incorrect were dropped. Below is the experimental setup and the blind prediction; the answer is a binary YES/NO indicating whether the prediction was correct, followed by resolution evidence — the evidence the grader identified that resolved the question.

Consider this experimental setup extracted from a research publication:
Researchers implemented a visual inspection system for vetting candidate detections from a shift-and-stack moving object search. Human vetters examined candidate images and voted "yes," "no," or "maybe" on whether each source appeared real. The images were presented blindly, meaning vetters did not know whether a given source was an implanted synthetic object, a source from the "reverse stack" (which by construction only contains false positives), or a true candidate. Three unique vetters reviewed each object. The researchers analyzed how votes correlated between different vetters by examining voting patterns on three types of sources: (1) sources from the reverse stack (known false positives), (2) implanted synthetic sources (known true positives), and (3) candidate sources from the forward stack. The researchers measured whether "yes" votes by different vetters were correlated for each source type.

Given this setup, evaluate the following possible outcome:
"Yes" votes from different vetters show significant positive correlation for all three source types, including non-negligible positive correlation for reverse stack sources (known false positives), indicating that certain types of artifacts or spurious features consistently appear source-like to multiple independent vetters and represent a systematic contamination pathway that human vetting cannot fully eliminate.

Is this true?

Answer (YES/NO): NO